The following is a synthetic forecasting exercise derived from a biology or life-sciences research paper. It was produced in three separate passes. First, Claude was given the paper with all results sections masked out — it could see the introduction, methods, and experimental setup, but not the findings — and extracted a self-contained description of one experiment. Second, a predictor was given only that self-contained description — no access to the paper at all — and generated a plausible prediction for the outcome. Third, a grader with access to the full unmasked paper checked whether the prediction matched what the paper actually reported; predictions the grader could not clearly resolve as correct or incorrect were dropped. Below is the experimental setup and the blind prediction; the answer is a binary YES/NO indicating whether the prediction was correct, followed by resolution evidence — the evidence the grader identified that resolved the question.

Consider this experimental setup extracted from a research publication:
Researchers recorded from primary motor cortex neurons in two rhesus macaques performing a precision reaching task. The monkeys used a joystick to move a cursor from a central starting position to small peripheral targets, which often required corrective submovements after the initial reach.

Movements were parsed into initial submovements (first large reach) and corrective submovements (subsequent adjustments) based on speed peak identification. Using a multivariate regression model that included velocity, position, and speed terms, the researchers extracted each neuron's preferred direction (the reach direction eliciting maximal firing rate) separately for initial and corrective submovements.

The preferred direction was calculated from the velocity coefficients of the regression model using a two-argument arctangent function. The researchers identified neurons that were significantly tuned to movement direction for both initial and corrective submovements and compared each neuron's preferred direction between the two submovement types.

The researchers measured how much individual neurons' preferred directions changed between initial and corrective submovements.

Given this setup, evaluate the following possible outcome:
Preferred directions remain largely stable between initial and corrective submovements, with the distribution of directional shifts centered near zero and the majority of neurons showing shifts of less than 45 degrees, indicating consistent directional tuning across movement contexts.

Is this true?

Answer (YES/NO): NO